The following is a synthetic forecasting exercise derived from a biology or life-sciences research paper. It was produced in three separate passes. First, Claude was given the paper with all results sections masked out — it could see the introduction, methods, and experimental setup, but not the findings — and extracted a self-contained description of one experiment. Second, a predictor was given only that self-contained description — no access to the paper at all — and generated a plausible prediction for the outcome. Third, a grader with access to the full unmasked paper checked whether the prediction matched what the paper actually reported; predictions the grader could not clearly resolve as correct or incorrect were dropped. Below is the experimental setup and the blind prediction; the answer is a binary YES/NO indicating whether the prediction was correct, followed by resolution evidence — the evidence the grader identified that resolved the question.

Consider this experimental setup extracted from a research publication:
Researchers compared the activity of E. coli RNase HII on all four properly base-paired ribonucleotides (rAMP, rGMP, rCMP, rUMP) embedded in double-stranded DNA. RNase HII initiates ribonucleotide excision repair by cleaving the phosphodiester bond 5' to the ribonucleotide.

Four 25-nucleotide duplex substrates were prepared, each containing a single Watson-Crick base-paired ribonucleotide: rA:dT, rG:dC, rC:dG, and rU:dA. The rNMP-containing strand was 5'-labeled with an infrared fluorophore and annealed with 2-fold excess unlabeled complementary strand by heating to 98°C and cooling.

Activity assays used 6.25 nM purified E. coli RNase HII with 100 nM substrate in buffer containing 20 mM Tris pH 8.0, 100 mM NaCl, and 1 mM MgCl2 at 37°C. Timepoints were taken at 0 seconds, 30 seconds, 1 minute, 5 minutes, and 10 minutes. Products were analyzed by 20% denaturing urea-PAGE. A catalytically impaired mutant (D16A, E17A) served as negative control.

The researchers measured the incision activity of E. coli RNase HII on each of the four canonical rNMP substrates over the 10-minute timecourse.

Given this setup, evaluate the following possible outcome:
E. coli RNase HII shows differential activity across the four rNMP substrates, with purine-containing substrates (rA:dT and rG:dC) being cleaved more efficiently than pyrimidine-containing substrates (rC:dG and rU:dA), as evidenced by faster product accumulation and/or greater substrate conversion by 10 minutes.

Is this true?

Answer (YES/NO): NO